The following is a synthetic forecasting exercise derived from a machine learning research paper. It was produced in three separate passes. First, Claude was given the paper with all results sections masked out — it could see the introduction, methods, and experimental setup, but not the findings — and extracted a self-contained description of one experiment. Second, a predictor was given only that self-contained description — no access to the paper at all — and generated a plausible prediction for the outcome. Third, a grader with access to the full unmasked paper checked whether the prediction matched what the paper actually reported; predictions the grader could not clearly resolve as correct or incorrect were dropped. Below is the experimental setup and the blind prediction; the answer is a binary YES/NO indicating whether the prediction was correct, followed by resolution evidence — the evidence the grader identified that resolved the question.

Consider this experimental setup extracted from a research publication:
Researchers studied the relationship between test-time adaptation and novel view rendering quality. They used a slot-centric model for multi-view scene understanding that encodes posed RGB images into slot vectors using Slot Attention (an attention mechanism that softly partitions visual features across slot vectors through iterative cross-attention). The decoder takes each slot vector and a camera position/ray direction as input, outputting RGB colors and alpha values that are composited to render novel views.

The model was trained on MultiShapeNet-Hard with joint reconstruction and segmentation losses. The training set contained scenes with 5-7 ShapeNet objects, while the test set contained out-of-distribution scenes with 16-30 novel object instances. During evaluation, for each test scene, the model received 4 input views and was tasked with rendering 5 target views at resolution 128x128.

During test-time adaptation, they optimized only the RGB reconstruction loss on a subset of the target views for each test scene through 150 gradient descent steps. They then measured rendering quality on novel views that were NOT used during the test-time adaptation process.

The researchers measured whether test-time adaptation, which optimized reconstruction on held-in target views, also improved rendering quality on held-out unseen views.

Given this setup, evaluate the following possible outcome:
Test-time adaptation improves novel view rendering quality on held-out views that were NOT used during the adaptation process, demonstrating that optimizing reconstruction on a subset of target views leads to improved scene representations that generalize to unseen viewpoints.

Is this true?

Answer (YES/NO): YES